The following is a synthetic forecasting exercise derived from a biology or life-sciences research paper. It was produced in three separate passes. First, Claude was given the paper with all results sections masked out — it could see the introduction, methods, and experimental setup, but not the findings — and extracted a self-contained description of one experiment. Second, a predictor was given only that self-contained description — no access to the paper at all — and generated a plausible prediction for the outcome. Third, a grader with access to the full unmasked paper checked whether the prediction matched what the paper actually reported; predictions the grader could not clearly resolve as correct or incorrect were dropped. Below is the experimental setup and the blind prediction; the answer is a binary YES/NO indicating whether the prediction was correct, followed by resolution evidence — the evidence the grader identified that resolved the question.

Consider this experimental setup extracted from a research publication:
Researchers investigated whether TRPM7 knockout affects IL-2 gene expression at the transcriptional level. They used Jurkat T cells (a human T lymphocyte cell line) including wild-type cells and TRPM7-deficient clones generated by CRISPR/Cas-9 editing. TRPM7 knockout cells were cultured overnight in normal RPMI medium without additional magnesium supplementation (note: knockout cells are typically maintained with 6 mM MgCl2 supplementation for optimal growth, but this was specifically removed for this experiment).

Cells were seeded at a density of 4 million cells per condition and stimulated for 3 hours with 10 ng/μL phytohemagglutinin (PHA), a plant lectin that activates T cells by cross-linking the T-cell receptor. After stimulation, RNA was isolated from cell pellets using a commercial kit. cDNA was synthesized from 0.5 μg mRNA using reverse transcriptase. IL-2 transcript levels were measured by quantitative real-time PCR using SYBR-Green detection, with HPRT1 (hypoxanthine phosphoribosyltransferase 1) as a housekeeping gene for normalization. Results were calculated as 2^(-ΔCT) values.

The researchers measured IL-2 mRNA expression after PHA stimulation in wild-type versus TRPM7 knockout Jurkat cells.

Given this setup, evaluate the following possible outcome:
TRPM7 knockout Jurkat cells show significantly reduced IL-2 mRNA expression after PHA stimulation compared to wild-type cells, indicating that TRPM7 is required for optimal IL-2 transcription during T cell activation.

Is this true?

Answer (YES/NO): YES